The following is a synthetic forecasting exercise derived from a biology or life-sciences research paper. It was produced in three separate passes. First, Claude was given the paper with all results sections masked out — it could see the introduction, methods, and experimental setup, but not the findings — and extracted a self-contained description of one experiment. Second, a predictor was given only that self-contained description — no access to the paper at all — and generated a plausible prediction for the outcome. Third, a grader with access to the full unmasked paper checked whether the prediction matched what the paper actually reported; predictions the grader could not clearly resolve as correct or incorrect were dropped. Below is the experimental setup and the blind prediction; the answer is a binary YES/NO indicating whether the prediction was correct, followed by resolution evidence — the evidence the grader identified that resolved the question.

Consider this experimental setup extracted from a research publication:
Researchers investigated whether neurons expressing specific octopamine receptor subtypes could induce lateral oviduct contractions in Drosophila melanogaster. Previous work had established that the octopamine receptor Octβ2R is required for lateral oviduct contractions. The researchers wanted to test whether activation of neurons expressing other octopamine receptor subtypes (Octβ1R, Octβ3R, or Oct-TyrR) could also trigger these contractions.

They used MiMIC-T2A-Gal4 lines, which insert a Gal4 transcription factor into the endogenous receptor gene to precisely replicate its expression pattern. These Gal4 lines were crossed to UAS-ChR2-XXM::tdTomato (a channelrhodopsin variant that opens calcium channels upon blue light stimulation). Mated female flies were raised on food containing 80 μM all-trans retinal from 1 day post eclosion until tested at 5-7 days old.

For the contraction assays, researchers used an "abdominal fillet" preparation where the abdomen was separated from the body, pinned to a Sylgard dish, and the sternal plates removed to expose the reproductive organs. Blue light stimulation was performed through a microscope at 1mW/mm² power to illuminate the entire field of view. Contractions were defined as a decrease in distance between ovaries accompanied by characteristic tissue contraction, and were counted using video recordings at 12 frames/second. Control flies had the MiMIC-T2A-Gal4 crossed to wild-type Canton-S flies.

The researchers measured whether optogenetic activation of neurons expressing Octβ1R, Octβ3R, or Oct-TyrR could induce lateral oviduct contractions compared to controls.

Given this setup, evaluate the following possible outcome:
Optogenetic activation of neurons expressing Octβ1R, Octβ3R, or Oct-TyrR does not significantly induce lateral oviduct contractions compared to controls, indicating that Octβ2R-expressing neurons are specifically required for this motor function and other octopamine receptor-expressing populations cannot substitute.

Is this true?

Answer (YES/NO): NO